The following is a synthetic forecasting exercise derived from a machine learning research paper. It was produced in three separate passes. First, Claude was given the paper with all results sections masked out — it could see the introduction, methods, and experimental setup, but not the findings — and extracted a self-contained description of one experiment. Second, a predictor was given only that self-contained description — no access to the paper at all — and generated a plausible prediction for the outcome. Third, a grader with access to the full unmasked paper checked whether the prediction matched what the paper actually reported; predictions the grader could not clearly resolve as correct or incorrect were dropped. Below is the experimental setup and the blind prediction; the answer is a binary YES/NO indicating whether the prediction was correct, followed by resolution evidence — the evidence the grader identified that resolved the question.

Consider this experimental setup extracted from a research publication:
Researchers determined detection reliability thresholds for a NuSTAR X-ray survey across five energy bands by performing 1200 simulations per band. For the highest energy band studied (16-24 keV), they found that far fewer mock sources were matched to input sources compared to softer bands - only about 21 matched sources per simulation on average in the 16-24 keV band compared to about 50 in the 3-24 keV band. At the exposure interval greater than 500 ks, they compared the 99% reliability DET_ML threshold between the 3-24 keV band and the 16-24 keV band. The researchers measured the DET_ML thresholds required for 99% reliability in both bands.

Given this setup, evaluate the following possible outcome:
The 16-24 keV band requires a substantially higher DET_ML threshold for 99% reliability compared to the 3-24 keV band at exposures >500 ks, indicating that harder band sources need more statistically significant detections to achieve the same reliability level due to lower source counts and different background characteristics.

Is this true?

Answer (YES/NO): YES